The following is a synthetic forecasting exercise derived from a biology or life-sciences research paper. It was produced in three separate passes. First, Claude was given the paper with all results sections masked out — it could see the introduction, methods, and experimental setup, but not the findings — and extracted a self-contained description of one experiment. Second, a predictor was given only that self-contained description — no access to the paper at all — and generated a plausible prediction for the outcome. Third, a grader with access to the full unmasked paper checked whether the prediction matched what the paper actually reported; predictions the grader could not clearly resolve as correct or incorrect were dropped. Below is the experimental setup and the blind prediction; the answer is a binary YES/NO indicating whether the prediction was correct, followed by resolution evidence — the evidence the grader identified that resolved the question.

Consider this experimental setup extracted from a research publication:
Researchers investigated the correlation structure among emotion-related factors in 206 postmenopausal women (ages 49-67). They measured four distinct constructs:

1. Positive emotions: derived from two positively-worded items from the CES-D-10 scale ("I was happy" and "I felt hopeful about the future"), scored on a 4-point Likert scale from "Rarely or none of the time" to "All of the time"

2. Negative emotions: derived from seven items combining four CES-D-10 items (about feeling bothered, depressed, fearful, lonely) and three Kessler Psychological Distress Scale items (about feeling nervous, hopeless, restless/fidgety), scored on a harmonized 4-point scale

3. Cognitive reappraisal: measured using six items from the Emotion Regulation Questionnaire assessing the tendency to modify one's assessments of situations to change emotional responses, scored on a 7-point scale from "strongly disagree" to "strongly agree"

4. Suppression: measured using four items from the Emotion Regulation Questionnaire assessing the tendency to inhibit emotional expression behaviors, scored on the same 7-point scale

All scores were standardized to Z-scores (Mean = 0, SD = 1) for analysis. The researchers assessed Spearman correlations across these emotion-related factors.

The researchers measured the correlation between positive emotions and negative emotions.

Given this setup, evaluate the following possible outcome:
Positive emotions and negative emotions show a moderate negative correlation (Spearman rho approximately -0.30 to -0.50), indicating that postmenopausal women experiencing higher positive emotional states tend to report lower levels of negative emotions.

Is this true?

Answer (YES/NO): YES